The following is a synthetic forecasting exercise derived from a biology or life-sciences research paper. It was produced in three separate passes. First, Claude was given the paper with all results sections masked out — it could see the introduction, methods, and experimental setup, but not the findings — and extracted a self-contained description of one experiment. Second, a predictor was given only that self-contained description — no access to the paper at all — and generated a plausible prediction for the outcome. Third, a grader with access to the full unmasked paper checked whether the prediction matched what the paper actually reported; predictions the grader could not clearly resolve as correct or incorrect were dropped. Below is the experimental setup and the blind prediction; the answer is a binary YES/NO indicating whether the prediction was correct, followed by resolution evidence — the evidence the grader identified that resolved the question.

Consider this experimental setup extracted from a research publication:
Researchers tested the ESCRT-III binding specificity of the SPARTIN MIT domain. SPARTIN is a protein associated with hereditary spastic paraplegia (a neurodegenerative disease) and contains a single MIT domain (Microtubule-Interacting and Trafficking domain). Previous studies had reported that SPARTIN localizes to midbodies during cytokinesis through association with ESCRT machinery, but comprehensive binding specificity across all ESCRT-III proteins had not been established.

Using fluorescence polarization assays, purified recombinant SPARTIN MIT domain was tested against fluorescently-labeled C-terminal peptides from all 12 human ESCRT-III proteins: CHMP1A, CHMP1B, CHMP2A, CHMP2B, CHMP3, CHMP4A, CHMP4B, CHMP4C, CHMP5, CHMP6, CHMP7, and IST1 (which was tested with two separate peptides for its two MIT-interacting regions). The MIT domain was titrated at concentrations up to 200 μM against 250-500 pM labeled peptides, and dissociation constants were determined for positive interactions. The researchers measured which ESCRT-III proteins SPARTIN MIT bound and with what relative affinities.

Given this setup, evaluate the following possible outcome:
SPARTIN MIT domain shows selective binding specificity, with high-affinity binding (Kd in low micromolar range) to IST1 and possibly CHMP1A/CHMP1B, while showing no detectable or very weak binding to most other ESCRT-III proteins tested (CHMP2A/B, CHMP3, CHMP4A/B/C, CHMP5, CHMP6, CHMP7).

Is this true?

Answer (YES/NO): NO